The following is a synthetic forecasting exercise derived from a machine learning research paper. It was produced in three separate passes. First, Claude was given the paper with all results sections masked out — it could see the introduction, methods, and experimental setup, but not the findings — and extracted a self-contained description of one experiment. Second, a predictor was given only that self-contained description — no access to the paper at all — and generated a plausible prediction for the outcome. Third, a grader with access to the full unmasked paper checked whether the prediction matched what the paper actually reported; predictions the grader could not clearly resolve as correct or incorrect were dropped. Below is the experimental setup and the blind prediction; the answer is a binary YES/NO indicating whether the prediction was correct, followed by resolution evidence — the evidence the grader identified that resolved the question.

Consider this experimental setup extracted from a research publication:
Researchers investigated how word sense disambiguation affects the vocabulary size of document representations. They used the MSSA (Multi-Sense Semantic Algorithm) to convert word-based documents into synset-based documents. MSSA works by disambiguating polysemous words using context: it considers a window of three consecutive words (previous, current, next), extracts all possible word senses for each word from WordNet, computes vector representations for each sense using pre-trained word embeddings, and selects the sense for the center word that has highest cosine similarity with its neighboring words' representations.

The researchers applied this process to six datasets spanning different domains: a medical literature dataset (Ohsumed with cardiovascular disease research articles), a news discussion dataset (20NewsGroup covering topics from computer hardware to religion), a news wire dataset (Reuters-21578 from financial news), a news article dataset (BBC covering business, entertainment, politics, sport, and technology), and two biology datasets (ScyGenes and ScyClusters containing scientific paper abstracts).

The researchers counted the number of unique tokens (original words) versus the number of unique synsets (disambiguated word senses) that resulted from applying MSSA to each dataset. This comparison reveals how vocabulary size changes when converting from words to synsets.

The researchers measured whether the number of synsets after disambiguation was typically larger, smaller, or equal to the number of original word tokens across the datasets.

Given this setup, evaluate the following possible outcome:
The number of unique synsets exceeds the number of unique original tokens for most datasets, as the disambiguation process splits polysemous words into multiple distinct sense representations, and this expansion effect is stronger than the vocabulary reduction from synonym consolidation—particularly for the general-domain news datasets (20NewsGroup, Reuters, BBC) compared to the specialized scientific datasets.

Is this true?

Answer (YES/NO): NO